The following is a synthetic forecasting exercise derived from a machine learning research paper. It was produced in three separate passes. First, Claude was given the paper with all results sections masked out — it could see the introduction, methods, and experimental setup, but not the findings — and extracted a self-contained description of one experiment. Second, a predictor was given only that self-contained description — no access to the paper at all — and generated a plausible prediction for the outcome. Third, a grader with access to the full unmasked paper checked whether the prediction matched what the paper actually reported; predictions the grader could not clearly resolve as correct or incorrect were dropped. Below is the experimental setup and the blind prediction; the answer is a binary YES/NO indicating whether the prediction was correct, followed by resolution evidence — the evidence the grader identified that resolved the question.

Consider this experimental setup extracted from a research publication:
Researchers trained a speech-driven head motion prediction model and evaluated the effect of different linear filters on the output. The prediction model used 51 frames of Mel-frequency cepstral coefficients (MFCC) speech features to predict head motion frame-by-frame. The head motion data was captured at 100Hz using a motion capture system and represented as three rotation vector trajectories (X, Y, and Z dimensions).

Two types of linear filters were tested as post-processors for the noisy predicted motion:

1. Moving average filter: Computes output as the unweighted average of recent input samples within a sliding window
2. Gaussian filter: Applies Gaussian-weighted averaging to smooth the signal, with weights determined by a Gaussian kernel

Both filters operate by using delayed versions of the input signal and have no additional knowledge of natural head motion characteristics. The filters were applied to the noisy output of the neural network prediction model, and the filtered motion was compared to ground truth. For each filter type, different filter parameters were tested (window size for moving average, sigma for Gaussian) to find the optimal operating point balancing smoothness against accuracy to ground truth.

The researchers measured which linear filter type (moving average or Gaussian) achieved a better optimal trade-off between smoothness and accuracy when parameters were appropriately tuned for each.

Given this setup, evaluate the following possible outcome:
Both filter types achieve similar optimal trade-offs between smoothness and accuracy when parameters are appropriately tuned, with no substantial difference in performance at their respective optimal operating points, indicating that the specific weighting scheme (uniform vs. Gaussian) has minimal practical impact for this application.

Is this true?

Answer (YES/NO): NO